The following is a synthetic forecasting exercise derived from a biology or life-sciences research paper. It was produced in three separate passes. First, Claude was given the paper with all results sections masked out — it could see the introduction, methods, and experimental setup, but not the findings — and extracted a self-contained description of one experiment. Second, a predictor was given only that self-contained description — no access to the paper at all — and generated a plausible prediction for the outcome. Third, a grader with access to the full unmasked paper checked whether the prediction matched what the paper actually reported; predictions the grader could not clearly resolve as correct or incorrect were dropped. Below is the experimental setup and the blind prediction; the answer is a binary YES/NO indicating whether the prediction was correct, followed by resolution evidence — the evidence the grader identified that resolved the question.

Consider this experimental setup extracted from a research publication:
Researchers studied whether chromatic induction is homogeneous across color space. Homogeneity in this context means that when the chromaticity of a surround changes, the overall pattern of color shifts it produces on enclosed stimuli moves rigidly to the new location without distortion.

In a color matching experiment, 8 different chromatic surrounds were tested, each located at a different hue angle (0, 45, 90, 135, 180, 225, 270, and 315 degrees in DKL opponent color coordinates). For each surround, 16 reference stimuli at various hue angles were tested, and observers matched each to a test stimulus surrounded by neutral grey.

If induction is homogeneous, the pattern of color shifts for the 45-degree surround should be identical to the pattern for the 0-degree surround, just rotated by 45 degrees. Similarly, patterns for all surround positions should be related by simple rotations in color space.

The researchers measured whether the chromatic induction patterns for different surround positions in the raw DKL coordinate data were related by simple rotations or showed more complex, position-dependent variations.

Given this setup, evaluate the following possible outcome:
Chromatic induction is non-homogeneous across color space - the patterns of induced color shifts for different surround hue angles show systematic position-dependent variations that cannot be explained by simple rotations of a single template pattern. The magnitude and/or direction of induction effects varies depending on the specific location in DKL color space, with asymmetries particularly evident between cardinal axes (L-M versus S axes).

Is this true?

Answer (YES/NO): NO